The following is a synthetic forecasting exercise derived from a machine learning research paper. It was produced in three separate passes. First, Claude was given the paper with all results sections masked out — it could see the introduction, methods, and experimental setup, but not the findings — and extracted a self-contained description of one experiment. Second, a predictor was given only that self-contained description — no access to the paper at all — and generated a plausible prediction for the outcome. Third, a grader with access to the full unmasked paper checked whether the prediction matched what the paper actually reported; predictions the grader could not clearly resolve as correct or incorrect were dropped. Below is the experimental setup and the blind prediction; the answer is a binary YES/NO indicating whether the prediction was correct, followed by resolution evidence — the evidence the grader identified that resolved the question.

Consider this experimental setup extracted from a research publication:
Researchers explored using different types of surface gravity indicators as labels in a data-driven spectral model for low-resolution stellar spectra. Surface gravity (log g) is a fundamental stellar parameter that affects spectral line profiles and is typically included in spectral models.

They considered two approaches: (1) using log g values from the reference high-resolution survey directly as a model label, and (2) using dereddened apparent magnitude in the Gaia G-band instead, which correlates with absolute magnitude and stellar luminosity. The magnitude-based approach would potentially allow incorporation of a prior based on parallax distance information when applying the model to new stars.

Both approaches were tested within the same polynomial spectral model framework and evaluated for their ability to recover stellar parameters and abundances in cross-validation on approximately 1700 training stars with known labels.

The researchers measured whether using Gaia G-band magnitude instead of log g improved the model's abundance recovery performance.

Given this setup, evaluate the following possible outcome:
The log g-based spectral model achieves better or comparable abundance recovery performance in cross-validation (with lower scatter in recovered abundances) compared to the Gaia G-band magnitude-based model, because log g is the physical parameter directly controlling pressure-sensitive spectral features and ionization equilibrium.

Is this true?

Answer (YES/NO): YES